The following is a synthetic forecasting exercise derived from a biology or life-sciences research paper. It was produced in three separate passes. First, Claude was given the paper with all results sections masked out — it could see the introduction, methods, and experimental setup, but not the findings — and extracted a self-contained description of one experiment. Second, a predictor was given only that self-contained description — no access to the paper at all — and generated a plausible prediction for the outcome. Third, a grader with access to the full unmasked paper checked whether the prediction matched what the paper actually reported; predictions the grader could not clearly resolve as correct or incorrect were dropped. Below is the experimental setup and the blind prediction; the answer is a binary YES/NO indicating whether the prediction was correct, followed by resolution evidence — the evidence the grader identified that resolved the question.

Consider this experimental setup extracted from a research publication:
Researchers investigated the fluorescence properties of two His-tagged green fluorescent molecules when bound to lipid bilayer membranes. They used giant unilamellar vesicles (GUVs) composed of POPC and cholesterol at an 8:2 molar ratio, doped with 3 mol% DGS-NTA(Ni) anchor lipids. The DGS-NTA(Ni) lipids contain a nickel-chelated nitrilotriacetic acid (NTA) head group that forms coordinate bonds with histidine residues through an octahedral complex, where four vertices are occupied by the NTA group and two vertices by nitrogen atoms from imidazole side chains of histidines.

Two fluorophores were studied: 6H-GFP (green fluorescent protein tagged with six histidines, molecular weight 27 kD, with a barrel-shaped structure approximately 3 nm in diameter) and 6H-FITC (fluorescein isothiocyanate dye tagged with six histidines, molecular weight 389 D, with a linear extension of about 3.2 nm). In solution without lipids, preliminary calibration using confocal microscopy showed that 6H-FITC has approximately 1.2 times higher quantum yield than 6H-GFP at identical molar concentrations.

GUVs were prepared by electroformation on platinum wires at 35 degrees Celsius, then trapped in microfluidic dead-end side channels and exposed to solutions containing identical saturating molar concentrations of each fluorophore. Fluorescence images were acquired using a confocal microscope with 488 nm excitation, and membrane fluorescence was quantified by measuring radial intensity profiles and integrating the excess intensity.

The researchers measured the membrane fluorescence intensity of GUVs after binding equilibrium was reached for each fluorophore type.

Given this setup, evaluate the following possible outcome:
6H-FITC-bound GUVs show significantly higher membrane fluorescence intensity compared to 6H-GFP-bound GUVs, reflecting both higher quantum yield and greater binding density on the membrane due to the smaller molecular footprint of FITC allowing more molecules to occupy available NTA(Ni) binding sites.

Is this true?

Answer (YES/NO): NO